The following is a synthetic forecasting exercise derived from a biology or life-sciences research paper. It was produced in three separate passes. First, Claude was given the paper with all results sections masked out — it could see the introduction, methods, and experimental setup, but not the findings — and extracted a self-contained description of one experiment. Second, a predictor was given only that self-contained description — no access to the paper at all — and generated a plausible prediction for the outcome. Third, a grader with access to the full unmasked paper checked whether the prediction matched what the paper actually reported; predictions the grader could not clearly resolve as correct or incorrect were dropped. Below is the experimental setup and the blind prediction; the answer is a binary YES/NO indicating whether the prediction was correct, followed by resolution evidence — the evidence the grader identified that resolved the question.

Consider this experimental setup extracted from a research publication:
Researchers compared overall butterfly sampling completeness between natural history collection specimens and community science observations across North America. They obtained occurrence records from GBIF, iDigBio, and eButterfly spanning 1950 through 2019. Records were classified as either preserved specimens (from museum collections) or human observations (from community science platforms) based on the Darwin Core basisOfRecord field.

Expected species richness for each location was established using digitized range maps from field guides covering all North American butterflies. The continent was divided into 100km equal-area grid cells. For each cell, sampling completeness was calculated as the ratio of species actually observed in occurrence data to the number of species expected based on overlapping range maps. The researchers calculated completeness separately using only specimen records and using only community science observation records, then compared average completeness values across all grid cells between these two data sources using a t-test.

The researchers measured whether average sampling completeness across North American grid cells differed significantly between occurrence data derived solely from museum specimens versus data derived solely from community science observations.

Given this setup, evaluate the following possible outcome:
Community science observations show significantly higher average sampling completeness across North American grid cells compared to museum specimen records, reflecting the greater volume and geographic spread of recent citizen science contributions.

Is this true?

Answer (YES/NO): YES